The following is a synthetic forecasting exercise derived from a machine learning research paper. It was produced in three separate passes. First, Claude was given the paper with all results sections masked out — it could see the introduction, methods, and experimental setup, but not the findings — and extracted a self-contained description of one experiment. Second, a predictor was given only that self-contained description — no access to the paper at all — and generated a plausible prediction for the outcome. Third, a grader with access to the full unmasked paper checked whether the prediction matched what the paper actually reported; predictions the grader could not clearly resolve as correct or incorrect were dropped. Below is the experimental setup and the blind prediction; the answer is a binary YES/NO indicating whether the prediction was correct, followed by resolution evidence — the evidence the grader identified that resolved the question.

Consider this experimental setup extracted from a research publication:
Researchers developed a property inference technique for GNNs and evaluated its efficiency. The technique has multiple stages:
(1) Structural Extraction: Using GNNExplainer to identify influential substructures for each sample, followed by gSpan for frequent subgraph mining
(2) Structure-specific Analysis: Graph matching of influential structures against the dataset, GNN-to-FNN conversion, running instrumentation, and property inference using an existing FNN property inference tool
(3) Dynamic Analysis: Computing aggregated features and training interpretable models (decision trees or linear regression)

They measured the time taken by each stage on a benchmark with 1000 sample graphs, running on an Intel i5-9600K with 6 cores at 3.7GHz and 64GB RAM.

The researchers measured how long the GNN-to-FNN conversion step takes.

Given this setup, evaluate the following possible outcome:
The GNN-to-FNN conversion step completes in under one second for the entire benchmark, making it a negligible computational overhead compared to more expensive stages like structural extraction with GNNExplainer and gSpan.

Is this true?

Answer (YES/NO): YES